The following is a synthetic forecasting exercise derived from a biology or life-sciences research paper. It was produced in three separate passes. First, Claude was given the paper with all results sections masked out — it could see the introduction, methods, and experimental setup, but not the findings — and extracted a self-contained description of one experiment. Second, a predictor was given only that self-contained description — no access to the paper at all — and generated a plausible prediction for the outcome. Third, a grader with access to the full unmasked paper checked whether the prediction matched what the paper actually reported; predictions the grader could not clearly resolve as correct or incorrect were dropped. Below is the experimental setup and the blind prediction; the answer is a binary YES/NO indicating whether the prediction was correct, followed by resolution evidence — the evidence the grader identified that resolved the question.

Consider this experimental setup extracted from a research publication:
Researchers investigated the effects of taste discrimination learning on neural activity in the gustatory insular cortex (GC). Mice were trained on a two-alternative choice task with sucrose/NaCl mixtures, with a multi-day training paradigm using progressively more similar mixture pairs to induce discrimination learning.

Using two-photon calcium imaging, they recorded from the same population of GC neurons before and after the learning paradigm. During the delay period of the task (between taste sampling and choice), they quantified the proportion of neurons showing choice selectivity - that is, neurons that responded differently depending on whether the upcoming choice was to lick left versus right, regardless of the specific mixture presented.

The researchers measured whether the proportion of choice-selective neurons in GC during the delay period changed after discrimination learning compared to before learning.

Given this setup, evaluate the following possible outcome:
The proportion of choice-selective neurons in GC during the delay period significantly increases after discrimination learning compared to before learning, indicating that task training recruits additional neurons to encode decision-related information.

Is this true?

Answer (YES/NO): YES